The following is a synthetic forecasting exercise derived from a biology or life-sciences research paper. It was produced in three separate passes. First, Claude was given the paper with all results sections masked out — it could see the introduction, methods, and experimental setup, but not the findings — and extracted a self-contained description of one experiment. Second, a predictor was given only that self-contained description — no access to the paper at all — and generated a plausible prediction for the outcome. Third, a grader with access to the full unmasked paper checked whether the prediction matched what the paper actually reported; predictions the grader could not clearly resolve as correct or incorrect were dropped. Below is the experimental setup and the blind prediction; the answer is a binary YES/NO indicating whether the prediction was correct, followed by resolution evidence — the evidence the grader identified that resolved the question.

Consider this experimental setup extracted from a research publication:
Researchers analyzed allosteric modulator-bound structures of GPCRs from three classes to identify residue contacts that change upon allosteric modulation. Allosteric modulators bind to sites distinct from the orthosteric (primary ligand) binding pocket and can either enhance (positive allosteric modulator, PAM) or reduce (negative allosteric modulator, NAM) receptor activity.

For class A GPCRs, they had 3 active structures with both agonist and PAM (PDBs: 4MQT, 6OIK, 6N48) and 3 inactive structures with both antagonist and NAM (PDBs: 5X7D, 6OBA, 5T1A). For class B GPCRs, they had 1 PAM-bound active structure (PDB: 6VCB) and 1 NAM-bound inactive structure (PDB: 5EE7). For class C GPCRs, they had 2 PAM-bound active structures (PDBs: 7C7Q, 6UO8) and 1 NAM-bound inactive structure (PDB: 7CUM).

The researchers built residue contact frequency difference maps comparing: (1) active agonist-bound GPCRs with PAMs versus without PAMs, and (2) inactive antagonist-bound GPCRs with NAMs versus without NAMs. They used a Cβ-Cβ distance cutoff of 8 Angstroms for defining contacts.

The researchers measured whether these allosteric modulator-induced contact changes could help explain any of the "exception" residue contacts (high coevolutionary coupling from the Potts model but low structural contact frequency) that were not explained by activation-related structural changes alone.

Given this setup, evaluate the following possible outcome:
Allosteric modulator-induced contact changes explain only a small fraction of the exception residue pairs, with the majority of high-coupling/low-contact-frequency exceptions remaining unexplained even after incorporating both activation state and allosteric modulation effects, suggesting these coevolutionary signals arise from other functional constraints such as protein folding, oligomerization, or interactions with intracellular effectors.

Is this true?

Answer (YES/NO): NO